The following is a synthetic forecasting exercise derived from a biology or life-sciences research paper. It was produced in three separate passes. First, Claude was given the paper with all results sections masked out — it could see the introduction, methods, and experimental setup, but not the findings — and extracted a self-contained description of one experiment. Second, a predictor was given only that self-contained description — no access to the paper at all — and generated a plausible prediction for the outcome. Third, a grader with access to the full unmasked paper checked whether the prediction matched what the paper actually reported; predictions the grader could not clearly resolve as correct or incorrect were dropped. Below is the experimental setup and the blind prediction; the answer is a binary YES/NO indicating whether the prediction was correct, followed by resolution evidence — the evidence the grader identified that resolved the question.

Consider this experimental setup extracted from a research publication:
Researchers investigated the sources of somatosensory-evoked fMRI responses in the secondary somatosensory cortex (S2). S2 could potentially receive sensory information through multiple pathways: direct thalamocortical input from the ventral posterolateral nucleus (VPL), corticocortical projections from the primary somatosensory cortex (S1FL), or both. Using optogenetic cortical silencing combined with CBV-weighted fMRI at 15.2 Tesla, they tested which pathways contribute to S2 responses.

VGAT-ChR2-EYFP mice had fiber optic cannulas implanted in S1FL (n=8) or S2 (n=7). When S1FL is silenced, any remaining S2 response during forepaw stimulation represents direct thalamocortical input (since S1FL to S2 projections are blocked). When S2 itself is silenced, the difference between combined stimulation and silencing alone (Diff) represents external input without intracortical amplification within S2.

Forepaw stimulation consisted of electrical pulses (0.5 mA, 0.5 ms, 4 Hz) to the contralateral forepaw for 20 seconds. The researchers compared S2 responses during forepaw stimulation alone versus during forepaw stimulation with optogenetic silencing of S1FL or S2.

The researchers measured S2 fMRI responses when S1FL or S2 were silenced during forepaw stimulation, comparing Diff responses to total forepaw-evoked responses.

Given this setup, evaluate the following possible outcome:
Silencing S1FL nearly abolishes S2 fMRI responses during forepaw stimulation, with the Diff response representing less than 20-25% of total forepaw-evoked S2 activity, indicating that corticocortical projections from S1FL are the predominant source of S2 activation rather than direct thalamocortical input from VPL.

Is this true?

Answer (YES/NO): NO